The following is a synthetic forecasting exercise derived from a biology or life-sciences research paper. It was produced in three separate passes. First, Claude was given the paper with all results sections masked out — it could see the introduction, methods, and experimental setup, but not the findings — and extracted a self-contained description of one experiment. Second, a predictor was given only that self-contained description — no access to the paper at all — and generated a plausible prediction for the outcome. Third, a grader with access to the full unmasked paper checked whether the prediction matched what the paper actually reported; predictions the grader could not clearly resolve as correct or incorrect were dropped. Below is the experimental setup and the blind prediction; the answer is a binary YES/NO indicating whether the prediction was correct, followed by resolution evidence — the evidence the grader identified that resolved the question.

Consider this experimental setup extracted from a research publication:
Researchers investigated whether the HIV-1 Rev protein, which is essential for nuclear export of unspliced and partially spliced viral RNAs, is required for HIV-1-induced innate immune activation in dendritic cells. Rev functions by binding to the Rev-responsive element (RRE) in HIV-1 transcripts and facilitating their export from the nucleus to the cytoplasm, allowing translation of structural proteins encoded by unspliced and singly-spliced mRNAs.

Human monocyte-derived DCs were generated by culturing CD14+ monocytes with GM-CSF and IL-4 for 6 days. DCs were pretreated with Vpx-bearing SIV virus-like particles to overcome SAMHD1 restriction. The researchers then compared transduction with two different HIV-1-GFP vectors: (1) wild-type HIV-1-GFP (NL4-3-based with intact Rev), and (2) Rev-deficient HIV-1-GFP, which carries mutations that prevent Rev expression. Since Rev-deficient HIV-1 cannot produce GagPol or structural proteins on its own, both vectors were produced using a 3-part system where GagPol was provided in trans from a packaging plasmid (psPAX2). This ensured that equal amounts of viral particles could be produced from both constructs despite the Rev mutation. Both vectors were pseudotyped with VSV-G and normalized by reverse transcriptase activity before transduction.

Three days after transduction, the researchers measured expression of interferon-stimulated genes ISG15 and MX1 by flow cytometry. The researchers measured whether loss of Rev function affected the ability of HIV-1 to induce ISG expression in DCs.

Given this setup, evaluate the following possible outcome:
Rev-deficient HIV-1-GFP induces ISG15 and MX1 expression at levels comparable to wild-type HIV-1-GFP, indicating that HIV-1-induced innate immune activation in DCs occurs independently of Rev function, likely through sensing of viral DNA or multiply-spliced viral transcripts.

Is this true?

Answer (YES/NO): NO